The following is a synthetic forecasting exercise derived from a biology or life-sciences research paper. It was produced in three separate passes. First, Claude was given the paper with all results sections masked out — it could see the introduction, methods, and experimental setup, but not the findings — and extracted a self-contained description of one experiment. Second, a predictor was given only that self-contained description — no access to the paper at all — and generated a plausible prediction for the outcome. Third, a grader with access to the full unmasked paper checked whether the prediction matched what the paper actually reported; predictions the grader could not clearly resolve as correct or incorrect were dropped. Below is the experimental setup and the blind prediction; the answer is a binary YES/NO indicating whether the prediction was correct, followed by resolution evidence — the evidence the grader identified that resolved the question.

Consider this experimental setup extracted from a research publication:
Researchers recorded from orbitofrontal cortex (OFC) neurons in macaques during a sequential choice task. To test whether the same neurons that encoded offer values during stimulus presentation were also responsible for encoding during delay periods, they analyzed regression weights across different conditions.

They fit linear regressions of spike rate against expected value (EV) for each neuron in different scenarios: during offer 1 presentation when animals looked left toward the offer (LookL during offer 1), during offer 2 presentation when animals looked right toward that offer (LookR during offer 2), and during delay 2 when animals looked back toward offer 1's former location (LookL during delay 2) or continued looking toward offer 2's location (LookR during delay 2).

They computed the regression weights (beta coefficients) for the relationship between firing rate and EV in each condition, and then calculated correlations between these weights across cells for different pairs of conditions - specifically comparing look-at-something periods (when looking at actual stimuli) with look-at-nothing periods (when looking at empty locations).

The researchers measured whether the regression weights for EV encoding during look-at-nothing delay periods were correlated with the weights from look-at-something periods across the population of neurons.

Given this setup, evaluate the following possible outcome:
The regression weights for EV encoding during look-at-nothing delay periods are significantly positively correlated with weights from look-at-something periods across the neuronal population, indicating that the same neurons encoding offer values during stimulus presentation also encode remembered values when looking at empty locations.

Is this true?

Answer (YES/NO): YES